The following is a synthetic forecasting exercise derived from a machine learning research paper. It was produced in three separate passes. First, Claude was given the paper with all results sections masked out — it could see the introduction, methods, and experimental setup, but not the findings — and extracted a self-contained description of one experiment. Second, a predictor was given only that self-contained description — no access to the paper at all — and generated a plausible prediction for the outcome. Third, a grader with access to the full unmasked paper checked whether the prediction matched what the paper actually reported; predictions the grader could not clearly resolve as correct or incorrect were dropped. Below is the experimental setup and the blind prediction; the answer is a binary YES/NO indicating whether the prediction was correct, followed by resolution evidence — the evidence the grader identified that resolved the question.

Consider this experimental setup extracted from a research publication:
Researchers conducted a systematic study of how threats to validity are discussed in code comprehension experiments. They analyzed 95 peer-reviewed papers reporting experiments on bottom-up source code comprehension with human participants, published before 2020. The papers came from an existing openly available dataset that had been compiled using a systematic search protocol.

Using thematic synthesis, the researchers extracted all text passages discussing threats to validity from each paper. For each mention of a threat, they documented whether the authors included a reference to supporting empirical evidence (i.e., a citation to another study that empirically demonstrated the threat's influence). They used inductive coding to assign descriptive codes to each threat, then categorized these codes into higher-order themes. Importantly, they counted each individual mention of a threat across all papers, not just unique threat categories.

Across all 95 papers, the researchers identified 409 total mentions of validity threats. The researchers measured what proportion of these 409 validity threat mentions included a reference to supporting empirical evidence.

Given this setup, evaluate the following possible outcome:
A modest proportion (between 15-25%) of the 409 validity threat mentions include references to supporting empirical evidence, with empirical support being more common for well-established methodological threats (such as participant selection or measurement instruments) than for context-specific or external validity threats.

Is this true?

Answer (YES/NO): NO